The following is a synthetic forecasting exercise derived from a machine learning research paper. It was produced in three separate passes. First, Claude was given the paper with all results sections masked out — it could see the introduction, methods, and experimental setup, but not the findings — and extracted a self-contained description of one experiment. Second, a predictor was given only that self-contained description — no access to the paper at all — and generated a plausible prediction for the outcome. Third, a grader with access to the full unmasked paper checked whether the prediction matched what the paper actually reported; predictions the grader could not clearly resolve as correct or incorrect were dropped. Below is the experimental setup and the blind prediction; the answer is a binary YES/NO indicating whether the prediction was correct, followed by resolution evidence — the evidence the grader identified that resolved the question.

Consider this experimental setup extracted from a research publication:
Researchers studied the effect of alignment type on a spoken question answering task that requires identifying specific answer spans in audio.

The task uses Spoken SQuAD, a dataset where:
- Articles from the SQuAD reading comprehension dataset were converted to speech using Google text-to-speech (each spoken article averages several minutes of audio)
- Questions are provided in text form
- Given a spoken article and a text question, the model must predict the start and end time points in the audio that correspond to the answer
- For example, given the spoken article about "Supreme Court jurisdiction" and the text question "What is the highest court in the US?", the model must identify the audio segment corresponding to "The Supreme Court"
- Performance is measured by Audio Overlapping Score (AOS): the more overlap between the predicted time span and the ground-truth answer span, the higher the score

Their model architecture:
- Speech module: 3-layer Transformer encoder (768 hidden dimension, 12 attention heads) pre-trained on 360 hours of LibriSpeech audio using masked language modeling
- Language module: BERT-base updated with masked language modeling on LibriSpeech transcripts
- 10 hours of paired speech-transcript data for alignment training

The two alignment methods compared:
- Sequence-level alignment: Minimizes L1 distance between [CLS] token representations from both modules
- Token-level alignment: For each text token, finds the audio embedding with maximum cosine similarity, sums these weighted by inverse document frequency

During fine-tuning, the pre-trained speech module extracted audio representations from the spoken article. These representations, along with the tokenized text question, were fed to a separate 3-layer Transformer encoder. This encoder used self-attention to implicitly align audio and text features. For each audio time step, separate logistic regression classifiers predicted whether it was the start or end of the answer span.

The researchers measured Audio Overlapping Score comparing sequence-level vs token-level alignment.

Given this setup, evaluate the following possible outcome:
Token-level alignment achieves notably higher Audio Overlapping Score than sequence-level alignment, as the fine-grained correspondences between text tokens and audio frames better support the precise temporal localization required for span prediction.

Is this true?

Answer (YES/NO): NO